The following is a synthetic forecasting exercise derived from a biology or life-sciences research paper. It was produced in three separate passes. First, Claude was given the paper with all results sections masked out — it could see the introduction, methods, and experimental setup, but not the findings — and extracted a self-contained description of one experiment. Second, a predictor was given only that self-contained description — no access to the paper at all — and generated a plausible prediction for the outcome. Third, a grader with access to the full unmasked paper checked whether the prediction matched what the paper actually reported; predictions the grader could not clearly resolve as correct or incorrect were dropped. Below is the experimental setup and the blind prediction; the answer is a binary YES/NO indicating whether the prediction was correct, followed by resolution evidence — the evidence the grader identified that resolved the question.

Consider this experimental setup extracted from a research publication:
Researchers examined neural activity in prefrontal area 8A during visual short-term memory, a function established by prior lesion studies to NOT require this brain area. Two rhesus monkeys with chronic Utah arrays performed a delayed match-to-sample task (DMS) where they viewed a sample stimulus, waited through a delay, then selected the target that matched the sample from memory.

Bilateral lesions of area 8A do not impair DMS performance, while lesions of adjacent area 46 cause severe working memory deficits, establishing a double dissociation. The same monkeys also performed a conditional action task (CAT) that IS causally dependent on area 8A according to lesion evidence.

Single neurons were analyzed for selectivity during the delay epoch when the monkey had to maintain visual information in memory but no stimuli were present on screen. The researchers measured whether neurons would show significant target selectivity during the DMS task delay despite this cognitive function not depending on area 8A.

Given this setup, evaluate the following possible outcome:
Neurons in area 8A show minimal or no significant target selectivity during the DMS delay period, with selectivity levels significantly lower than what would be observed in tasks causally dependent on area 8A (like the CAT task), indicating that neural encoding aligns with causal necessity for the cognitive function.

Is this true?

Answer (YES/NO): NO